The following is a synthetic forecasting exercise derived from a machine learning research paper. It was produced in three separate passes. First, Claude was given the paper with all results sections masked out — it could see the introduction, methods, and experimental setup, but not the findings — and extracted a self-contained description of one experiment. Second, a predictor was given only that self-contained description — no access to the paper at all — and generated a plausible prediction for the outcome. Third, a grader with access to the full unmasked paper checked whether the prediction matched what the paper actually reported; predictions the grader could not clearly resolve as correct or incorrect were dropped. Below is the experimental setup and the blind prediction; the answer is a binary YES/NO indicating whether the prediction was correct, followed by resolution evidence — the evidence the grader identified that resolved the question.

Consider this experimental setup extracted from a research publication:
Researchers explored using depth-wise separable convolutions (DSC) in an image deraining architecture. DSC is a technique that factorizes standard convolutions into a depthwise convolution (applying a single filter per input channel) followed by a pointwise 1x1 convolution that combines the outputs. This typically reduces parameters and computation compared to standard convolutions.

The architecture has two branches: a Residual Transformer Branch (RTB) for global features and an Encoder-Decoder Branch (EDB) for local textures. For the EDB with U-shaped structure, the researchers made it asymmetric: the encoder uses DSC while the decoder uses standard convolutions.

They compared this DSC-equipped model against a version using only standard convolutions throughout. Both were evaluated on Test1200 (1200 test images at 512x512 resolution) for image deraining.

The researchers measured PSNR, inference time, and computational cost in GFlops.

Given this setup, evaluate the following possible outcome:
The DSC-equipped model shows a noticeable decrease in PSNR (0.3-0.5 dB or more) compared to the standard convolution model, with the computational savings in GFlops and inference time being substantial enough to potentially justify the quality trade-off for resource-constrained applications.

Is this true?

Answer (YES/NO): NO